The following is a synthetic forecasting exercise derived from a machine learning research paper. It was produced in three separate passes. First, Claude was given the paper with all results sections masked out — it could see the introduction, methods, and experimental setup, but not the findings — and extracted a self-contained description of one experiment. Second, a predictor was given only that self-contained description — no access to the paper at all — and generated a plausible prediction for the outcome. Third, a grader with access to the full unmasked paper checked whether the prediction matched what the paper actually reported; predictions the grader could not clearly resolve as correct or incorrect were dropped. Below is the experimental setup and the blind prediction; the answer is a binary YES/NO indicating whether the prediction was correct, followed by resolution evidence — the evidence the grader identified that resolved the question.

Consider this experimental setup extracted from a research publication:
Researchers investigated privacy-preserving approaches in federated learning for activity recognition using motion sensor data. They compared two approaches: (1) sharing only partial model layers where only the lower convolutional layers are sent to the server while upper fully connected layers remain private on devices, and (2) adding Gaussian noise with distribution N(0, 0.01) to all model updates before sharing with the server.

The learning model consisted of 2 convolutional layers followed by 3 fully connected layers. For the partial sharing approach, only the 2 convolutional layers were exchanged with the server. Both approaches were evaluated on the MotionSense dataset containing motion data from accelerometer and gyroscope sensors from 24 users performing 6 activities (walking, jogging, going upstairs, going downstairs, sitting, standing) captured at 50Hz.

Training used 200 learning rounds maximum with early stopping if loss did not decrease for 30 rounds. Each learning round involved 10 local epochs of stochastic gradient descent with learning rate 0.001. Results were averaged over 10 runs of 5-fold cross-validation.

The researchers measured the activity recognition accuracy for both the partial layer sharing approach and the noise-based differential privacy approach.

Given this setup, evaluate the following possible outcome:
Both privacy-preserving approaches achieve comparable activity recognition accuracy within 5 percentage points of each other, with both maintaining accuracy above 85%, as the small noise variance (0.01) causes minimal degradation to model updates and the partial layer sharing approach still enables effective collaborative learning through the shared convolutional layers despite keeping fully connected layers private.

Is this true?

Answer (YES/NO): NO